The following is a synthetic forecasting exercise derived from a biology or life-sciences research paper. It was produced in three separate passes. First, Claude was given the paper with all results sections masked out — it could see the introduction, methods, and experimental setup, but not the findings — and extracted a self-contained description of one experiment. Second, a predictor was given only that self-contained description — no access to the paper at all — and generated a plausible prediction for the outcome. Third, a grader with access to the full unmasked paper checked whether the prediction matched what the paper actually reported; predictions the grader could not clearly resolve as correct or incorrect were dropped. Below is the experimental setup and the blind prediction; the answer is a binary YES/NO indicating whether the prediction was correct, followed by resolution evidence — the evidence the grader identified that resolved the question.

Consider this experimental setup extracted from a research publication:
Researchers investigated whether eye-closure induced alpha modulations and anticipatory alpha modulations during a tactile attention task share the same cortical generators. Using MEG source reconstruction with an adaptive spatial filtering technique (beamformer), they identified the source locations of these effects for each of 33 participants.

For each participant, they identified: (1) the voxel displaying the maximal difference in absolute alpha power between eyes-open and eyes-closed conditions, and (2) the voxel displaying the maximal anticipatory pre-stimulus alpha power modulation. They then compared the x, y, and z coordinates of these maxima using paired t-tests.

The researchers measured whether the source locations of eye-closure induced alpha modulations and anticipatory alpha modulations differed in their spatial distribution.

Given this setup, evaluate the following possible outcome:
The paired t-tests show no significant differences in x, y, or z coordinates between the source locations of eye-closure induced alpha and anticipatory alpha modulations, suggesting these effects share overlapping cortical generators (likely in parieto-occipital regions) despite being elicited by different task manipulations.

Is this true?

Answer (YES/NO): NO